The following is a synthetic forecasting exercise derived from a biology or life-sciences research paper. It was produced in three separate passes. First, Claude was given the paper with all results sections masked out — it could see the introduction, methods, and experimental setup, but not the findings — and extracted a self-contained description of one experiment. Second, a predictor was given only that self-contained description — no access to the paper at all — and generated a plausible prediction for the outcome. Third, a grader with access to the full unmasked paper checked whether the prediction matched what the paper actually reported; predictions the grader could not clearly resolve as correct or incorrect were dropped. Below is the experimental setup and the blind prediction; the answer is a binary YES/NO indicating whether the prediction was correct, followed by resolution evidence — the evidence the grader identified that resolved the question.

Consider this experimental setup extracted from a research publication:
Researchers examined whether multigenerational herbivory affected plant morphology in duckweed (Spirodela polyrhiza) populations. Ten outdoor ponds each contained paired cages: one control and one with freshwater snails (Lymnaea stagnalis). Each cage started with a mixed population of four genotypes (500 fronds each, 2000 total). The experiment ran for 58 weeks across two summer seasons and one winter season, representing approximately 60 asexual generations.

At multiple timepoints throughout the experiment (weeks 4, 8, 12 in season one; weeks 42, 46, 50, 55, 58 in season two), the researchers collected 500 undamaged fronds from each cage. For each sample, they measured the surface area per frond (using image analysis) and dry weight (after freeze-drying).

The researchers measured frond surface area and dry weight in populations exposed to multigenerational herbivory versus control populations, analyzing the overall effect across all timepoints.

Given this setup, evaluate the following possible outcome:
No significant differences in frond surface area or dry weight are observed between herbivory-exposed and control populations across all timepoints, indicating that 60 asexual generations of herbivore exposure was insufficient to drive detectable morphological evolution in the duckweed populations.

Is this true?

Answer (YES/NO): NO